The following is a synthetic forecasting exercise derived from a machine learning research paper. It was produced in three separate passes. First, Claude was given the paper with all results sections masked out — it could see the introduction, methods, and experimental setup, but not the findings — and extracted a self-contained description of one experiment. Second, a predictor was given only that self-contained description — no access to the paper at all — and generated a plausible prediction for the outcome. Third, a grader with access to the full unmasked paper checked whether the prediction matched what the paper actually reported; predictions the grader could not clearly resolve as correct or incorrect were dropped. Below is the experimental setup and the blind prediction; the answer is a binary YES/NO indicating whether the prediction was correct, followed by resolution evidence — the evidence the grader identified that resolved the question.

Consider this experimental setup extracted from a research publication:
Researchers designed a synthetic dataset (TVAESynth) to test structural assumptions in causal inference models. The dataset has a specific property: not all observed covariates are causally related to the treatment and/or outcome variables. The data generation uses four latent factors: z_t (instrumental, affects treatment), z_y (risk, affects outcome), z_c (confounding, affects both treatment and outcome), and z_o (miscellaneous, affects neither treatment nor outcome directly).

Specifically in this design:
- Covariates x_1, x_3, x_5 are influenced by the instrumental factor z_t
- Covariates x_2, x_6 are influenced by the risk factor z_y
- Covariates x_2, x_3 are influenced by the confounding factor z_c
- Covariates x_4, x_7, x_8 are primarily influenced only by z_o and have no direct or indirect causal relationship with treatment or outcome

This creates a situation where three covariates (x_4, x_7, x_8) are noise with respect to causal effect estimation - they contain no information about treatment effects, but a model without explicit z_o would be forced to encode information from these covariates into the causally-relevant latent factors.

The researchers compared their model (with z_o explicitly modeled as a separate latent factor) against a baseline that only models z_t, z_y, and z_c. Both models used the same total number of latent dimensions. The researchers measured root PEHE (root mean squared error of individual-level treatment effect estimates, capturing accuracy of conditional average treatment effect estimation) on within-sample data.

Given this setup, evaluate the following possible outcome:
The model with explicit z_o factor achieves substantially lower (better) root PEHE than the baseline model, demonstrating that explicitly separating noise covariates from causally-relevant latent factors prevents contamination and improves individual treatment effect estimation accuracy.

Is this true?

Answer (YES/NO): YES